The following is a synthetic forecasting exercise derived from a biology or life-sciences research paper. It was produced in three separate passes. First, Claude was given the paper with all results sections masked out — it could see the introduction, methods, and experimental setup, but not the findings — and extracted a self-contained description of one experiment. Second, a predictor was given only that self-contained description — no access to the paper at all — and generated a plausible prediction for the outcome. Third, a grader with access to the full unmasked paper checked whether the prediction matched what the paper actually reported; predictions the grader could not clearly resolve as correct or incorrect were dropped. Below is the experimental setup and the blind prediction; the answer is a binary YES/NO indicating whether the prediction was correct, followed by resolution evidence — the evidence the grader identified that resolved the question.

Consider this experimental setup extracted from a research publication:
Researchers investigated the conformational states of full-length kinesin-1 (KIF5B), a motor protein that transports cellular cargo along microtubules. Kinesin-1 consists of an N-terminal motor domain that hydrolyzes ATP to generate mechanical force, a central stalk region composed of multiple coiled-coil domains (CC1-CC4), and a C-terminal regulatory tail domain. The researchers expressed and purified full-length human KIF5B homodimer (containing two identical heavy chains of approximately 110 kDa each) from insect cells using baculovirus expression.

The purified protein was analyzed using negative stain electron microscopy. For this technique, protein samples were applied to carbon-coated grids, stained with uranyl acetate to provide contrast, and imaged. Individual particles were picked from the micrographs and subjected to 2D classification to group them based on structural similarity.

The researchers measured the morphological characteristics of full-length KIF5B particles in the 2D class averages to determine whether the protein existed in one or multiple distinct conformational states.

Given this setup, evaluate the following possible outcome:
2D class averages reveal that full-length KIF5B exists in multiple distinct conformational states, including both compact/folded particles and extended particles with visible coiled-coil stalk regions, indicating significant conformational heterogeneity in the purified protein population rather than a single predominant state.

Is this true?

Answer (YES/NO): YES